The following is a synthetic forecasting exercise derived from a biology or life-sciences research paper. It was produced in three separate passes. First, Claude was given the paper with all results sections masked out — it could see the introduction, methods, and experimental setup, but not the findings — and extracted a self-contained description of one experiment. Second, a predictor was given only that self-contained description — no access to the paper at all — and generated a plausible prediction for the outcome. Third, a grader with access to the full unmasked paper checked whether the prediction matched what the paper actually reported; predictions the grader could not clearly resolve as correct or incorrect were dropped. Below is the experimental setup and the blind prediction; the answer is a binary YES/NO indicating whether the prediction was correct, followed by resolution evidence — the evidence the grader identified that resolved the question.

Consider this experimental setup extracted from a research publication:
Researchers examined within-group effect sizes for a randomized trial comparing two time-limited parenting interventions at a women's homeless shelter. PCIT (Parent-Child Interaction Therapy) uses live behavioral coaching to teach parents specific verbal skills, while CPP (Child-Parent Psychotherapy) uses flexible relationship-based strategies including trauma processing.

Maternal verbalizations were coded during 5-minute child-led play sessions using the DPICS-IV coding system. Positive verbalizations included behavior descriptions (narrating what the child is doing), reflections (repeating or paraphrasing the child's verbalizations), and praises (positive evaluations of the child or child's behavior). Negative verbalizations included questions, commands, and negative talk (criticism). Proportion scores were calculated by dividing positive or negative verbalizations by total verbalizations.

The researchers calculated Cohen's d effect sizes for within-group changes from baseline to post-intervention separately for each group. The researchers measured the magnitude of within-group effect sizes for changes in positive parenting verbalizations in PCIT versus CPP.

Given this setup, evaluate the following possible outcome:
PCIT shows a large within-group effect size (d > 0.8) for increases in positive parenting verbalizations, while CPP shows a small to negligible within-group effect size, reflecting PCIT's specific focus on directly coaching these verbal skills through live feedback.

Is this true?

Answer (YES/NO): NO